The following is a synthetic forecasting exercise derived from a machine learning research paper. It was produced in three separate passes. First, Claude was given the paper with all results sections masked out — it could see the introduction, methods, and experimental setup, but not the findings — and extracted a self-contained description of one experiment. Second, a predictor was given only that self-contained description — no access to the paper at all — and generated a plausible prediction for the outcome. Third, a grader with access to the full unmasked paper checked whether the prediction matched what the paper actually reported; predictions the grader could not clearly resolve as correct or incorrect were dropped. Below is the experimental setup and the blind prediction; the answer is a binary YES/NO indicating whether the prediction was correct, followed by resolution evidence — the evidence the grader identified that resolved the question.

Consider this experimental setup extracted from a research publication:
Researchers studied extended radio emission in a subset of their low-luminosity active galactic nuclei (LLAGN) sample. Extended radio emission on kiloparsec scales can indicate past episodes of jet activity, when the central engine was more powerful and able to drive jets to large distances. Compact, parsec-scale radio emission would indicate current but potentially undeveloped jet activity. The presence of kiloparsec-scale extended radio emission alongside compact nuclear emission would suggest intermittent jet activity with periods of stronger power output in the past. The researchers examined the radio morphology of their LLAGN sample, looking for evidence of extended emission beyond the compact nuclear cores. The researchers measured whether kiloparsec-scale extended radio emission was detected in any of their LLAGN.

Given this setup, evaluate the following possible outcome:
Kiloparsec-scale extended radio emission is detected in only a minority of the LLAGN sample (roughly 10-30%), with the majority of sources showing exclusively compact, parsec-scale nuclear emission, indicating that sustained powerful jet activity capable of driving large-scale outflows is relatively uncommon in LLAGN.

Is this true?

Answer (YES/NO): NO